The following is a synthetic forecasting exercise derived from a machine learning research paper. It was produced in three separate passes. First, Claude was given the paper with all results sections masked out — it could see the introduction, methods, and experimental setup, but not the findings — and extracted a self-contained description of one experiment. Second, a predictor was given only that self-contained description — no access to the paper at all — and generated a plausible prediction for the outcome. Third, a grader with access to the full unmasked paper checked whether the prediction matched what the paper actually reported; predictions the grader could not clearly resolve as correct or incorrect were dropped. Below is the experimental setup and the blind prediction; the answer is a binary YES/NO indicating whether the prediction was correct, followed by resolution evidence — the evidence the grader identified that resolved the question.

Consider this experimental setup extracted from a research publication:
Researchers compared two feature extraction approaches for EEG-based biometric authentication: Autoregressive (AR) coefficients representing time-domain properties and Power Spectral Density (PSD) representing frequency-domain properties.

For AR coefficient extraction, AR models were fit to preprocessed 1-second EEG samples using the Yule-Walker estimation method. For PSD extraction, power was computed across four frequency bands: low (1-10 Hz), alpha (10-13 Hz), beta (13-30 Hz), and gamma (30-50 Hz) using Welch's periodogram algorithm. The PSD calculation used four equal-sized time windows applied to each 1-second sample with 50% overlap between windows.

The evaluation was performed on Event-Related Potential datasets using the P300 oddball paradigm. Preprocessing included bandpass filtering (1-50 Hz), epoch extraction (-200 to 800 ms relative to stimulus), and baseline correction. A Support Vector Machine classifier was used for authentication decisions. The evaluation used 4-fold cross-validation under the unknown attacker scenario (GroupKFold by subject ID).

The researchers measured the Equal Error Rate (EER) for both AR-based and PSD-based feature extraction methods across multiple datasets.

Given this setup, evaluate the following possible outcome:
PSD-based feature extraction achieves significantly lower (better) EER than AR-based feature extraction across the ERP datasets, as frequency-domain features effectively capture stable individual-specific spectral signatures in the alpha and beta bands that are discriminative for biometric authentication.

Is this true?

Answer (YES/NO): YES